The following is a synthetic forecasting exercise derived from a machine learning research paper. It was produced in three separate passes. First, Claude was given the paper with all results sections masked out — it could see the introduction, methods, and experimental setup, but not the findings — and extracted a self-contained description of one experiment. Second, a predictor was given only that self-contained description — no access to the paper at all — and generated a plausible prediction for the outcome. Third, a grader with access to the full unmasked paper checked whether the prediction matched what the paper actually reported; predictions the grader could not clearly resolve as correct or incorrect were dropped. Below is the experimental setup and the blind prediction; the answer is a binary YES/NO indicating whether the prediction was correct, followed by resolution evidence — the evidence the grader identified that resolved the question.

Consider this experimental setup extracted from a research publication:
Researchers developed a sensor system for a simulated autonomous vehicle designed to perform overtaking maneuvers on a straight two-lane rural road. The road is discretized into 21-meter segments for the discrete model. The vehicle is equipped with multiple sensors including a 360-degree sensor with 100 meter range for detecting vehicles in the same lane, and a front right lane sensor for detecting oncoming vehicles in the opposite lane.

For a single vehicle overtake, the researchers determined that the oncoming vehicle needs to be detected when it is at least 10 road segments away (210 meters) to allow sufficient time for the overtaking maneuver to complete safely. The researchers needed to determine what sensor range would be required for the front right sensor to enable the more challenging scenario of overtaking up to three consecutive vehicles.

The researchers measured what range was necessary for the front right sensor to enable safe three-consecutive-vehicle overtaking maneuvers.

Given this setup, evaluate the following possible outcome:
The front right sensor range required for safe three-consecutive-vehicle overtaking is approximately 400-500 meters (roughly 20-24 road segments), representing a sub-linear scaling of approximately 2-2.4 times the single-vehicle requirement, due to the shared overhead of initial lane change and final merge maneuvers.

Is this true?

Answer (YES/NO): NO